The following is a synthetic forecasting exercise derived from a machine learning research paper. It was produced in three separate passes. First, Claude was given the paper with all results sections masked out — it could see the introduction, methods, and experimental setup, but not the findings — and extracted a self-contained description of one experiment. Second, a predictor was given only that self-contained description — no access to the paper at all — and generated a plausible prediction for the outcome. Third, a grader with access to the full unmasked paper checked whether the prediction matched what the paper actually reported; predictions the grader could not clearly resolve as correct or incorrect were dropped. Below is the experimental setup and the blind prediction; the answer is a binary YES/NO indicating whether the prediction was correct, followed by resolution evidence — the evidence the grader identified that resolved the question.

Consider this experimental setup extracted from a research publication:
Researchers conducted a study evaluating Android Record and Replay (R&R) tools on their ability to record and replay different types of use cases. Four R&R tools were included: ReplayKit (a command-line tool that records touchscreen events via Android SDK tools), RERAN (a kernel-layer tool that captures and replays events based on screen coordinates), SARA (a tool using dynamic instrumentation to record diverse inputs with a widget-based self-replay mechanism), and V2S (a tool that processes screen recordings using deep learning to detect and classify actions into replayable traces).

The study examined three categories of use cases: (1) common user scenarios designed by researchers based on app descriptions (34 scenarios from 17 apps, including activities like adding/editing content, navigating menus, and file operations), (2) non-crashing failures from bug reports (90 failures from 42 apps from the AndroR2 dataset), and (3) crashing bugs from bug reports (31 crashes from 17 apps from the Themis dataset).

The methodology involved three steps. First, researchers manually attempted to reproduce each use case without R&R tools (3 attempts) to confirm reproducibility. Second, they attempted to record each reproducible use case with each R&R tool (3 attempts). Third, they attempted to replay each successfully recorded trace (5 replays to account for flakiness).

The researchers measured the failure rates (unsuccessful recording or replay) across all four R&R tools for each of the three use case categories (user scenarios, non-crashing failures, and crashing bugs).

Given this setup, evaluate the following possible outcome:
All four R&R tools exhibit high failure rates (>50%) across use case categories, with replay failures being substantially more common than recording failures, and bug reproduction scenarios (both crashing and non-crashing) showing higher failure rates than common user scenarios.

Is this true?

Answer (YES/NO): NO